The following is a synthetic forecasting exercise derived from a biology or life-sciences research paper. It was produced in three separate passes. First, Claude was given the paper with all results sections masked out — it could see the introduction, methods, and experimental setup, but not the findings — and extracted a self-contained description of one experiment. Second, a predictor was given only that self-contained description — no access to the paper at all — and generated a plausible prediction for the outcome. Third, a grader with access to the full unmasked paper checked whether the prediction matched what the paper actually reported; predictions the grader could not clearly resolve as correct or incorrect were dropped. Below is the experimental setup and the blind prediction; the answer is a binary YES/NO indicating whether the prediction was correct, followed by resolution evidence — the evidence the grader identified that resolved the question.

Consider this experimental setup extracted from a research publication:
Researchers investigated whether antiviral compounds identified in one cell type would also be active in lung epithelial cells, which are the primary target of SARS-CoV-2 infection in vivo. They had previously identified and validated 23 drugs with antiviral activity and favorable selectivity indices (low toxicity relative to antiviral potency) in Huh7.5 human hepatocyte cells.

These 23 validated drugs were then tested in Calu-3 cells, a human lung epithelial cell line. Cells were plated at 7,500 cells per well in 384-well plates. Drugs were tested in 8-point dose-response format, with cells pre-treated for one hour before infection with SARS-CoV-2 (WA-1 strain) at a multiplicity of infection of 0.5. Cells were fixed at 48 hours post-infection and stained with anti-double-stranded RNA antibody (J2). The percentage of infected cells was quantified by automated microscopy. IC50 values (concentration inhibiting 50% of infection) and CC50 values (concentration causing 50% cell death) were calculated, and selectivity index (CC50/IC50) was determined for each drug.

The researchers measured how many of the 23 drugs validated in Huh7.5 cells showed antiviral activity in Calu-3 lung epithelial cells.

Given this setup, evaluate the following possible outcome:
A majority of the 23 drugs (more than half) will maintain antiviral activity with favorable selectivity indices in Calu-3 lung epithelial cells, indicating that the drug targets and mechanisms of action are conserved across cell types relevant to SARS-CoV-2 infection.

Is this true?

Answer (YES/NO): NO